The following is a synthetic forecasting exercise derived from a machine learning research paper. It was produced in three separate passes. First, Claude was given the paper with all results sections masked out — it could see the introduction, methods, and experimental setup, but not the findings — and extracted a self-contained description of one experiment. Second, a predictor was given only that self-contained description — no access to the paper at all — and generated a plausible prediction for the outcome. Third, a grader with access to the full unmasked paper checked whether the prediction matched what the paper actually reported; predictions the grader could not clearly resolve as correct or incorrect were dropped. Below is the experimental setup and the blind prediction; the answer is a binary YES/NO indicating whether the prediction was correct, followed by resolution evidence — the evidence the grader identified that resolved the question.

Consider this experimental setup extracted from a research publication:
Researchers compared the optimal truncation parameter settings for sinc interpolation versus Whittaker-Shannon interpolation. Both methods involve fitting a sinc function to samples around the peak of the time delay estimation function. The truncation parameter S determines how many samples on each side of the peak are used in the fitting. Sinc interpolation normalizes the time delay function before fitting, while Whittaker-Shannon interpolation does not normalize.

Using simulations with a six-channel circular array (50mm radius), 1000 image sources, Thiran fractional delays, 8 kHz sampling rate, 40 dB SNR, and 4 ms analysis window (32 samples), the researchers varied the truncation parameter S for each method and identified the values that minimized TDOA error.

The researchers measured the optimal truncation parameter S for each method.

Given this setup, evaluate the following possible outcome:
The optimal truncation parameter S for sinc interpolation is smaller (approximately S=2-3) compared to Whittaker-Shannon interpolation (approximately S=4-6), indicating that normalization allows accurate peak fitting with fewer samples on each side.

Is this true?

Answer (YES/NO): NO